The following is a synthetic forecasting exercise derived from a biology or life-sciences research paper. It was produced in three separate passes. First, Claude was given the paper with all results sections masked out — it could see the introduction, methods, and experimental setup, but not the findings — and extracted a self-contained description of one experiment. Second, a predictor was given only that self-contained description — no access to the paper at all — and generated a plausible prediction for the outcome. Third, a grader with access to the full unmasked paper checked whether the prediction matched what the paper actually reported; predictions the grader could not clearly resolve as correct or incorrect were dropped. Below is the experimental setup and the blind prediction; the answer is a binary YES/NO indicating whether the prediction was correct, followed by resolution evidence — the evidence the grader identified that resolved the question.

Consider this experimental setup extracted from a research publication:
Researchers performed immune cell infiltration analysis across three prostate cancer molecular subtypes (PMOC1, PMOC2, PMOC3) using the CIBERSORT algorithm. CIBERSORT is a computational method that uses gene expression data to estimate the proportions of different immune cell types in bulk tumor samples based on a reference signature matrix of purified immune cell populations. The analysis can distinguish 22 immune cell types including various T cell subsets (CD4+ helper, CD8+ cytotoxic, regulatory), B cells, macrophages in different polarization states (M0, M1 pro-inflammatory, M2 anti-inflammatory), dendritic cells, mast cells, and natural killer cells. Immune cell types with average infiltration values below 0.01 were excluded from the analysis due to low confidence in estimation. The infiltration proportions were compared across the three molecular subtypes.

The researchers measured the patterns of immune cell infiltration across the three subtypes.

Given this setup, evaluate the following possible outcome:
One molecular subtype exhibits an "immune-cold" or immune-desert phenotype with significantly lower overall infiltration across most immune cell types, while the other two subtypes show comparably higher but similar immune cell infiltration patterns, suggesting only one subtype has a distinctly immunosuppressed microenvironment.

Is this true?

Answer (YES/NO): NO